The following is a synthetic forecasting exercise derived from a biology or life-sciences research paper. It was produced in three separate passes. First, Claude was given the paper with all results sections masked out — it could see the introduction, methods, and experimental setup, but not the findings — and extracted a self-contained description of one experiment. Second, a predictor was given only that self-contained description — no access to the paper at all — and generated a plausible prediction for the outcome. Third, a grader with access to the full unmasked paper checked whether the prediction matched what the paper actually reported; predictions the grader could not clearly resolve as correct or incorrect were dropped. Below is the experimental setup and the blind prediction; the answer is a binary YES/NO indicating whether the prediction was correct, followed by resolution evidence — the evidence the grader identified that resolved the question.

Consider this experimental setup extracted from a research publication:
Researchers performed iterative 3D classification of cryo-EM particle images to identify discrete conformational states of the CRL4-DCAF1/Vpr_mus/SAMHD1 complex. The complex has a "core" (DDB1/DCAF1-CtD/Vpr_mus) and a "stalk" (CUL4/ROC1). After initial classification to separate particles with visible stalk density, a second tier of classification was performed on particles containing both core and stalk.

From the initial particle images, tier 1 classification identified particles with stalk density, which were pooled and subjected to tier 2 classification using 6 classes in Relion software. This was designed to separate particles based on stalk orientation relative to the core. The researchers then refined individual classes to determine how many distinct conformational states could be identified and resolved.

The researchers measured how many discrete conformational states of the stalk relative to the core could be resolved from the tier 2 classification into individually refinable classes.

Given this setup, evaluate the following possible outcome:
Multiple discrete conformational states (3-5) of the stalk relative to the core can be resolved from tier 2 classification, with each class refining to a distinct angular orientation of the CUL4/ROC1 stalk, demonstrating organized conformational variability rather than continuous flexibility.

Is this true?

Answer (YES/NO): YES